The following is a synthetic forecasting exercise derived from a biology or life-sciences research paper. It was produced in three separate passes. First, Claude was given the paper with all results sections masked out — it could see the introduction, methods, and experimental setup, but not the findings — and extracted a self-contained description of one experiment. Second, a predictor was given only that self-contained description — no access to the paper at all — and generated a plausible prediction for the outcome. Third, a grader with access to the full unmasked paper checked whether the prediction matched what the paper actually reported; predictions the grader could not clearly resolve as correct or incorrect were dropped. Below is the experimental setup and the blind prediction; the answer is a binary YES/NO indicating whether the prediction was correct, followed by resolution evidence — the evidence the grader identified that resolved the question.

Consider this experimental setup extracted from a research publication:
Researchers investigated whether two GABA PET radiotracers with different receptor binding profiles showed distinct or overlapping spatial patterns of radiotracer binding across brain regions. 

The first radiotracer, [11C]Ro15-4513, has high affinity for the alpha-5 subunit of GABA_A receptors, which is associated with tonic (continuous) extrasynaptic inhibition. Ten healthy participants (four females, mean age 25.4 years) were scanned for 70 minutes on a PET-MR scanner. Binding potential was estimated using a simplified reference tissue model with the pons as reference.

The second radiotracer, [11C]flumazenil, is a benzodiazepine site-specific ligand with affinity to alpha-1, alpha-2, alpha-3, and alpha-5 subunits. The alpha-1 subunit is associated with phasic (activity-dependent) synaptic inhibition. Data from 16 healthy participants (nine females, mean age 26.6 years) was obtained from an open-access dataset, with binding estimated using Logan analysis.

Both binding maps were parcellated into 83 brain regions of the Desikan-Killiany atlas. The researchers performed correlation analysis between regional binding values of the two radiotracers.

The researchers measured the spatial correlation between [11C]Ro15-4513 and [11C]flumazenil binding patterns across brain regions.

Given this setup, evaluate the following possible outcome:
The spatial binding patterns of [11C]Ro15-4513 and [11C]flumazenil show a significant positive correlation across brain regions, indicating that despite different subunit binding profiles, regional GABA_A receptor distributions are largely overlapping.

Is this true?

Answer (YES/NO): NO